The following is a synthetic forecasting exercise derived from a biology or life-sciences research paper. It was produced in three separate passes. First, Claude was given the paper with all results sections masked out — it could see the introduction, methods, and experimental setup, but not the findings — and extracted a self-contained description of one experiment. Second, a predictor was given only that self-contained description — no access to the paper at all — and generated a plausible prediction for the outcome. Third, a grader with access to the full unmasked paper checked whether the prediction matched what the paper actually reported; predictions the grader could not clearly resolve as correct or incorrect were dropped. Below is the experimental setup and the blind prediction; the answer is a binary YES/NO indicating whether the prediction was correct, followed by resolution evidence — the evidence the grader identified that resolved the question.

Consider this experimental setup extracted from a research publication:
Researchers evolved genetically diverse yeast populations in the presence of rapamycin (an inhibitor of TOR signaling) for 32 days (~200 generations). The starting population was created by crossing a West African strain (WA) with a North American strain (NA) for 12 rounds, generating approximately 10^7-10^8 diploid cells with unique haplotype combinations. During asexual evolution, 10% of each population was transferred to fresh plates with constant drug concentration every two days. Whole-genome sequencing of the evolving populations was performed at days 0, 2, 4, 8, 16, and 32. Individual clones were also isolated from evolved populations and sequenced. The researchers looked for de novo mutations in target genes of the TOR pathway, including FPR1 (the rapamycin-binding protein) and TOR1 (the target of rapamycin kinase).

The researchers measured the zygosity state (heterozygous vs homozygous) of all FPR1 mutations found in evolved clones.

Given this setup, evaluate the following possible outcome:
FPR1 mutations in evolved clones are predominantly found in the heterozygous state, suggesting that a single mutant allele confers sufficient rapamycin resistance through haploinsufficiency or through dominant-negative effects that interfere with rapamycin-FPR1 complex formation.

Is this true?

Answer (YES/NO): NO